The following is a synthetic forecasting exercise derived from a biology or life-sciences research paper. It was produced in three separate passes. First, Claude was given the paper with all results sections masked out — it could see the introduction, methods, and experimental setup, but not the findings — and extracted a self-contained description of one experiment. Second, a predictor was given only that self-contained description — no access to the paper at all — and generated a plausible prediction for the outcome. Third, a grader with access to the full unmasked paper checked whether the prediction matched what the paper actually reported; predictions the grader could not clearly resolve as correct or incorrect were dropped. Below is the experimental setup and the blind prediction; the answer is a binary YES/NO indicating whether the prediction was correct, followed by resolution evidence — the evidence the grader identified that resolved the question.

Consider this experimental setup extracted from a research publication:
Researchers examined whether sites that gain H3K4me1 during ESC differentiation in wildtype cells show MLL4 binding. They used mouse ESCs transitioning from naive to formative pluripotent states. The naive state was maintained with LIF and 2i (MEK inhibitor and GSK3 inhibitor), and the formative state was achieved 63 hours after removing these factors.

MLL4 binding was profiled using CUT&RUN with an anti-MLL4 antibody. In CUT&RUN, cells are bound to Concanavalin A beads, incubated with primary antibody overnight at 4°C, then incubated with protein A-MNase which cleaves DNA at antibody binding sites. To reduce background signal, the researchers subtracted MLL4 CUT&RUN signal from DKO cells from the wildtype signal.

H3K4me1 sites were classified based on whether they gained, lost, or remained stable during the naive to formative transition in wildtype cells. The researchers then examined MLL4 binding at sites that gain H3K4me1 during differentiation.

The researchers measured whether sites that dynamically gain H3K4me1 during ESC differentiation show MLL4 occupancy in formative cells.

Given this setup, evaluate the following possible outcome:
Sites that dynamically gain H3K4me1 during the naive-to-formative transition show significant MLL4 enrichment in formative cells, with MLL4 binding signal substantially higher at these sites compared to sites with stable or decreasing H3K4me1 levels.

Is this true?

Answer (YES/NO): YES